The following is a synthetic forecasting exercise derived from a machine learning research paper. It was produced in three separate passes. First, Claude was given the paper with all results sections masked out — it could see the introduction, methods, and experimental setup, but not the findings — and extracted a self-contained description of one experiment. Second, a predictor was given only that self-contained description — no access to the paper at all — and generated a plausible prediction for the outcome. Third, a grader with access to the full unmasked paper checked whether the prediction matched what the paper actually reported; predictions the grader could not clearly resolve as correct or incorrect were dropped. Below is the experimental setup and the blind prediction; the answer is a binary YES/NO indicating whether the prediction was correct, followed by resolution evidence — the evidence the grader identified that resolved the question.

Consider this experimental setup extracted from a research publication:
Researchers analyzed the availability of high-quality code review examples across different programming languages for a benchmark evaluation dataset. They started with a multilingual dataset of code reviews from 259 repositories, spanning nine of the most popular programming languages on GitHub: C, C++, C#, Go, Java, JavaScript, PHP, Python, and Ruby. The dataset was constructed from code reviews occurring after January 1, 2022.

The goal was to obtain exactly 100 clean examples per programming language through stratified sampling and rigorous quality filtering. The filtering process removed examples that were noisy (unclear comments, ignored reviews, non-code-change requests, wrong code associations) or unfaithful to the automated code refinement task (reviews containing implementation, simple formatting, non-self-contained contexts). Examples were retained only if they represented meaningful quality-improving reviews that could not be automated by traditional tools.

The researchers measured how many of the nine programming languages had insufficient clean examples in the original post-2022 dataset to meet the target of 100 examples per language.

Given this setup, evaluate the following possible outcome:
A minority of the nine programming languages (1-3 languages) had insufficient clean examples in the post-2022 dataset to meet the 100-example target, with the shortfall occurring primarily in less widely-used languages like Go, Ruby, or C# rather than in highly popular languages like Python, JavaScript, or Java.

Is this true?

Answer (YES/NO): NO